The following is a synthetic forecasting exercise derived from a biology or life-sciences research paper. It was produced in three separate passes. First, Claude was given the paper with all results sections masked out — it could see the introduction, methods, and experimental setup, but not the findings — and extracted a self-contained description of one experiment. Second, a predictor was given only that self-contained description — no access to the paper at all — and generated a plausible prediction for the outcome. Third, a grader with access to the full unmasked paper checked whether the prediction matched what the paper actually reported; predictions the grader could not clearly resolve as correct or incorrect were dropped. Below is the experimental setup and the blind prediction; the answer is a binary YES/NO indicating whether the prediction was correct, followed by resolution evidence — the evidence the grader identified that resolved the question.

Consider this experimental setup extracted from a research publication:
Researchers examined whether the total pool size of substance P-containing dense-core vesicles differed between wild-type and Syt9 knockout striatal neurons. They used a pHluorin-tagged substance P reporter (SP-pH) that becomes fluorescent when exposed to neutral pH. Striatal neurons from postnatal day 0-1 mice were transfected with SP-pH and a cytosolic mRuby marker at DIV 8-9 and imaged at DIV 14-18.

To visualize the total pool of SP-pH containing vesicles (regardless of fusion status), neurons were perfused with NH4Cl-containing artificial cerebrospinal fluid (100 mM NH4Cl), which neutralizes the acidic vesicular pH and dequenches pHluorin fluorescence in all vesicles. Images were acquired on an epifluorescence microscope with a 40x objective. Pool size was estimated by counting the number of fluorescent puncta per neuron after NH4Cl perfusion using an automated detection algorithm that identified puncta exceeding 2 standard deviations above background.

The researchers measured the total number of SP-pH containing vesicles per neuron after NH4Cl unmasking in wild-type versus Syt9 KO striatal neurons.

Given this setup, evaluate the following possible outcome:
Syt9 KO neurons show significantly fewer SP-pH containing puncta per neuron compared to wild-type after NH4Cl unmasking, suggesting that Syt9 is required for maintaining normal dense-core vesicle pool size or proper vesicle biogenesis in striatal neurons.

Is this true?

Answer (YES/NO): NO